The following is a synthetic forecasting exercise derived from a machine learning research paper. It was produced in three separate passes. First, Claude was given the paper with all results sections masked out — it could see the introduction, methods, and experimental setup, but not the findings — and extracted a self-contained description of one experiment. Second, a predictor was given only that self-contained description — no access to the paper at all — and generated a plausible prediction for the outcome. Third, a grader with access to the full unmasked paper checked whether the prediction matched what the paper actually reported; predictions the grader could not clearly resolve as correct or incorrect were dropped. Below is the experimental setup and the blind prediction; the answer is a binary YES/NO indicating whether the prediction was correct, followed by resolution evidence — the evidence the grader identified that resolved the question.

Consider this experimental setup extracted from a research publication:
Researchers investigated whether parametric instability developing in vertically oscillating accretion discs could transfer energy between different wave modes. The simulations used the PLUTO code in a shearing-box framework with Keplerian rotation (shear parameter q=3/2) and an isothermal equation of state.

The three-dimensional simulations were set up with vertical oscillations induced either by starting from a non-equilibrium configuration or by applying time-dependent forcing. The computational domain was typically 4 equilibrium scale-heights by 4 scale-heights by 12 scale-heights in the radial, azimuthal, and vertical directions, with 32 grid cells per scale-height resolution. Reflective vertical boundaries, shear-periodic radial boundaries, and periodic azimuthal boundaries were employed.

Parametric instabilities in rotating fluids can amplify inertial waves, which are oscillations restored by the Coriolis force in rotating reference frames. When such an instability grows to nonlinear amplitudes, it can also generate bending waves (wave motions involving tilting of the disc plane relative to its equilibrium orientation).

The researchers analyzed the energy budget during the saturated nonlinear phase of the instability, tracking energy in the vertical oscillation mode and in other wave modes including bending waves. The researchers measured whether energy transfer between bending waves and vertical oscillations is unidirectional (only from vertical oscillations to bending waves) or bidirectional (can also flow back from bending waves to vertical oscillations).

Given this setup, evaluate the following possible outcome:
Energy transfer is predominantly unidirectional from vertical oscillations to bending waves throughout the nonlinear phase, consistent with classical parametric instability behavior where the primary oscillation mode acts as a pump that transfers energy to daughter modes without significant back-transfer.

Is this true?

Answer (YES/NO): NO